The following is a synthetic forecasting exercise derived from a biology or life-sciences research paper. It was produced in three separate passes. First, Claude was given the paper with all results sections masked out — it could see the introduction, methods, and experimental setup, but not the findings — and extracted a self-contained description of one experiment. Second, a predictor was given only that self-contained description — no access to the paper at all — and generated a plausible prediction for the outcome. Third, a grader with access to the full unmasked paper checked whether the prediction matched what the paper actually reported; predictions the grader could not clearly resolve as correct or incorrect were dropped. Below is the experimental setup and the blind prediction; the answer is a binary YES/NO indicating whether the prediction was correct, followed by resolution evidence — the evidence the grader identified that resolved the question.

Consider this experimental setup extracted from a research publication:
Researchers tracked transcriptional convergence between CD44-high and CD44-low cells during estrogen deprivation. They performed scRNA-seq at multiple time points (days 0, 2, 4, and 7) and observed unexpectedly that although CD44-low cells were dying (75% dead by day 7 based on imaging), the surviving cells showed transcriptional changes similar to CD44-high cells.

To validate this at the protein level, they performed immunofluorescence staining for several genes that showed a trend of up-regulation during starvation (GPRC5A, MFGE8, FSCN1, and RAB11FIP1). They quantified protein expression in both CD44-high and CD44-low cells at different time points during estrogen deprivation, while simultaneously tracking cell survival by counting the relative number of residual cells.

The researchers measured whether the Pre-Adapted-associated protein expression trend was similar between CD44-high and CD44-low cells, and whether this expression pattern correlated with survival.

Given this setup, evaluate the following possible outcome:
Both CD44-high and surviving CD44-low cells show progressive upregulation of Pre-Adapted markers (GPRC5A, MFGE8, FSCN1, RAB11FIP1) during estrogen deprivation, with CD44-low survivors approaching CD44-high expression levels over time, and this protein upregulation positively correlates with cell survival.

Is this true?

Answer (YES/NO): NO